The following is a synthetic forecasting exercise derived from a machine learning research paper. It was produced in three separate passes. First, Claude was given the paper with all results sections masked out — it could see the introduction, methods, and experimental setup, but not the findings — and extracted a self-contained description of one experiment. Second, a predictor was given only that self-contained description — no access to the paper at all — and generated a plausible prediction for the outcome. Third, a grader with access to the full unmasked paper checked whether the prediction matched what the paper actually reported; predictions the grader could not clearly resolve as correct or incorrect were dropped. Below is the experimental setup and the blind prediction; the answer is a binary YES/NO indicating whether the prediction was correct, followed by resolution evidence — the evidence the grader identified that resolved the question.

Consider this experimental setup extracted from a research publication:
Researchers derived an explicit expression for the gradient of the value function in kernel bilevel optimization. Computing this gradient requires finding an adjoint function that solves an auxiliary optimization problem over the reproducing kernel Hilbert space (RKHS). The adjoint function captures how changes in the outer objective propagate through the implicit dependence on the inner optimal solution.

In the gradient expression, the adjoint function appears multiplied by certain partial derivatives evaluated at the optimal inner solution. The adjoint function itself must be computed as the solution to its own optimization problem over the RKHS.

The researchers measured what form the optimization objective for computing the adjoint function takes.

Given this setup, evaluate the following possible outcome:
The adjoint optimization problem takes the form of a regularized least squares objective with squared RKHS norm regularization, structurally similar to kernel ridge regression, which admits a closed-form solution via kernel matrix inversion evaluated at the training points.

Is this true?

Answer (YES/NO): NO